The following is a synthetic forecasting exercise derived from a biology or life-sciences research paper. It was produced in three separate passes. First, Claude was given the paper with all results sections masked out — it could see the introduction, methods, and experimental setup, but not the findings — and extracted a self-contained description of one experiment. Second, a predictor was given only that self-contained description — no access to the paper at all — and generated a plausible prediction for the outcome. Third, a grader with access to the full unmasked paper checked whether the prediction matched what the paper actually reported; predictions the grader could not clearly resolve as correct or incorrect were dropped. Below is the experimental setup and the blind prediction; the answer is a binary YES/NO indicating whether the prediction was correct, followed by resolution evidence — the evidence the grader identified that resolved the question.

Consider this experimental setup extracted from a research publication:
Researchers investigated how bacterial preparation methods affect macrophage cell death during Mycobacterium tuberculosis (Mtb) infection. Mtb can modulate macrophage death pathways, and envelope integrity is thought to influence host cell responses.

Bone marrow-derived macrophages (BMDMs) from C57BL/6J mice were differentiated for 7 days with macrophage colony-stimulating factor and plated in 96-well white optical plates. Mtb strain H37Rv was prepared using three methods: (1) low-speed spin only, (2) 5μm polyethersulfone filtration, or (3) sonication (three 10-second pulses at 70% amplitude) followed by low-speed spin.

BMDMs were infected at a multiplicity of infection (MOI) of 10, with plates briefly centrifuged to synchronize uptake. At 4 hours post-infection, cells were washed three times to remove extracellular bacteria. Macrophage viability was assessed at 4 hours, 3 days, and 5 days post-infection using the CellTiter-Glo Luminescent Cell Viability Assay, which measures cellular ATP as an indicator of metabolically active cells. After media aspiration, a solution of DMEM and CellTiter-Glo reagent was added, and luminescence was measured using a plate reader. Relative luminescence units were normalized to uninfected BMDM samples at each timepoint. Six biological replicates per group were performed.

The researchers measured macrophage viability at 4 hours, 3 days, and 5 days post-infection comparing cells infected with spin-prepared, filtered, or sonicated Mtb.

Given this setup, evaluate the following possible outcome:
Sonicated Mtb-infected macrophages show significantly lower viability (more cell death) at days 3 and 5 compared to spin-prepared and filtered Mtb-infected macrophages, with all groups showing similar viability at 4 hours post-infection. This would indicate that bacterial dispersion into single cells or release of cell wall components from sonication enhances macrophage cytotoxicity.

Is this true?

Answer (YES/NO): NO